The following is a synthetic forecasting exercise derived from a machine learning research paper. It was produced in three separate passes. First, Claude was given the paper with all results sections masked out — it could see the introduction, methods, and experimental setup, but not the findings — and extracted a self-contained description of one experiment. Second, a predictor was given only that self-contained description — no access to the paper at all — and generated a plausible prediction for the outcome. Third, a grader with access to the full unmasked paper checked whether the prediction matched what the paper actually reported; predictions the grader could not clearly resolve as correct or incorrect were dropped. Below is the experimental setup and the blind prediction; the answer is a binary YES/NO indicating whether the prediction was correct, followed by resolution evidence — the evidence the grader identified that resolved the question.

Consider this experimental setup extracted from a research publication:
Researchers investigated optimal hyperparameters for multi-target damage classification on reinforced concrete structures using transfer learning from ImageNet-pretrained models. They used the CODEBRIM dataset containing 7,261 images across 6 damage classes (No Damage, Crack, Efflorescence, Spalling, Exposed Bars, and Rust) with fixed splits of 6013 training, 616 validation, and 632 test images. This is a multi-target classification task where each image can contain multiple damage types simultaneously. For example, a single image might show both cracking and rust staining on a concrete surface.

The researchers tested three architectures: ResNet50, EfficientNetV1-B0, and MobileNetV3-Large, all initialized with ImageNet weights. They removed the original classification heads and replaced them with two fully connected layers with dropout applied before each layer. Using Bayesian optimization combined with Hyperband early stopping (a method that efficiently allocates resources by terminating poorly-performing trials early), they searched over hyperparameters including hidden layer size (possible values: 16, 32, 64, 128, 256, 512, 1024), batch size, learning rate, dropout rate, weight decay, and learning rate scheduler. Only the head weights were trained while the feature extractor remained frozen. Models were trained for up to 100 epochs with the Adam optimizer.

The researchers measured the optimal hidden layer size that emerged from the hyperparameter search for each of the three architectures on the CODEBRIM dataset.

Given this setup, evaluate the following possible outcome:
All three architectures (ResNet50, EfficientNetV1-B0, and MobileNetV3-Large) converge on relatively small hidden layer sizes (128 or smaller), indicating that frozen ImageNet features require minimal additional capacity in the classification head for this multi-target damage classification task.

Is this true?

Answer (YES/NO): NO